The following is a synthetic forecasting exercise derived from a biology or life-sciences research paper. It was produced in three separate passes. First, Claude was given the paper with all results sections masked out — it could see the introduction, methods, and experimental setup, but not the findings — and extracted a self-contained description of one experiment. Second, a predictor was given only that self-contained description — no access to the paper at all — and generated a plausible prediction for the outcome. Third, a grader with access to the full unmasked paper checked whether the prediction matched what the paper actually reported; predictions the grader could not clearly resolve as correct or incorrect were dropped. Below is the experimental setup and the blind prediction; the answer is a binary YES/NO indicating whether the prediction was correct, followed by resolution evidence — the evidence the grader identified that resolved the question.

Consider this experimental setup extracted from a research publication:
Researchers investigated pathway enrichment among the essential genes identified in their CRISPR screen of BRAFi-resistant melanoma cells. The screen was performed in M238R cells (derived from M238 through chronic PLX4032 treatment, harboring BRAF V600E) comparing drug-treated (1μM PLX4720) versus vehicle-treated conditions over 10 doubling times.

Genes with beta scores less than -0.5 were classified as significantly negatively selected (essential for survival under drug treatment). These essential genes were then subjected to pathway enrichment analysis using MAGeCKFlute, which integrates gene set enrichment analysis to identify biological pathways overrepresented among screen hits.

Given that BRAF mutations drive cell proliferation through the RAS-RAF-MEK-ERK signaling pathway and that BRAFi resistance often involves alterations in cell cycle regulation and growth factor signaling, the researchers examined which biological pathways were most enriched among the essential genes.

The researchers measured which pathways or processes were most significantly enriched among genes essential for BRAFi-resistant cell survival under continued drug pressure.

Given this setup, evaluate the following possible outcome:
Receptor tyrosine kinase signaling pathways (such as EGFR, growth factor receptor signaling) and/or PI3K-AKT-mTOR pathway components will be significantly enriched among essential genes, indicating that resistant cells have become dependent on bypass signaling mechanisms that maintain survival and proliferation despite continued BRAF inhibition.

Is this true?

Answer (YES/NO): YES